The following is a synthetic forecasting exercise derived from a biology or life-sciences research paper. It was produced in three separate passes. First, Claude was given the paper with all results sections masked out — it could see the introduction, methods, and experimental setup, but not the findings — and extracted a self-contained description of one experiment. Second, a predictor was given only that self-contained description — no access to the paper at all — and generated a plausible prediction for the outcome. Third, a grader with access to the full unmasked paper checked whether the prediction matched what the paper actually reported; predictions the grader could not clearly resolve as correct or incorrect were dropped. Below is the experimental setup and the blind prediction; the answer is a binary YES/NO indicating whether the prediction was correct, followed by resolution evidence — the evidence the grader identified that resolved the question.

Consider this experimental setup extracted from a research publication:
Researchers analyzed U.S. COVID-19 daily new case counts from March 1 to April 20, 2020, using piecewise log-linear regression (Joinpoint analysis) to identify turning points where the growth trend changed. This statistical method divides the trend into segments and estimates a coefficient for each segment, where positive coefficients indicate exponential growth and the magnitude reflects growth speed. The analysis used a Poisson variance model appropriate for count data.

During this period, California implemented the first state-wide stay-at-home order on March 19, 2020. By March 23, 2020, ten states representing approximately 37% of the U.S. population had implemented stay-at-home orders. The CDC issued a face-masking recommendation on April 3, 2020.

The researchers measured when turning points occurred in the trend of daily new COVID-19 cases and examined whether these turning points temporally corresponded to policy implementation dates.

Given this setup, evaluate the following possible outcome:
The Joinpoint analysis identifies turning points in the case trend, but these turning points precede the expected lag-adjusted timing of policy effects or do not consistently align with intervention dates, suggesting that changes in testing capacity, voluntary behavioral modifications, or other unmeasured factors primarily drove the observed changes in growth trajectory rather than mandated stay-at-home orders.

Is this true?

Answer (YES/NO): NO